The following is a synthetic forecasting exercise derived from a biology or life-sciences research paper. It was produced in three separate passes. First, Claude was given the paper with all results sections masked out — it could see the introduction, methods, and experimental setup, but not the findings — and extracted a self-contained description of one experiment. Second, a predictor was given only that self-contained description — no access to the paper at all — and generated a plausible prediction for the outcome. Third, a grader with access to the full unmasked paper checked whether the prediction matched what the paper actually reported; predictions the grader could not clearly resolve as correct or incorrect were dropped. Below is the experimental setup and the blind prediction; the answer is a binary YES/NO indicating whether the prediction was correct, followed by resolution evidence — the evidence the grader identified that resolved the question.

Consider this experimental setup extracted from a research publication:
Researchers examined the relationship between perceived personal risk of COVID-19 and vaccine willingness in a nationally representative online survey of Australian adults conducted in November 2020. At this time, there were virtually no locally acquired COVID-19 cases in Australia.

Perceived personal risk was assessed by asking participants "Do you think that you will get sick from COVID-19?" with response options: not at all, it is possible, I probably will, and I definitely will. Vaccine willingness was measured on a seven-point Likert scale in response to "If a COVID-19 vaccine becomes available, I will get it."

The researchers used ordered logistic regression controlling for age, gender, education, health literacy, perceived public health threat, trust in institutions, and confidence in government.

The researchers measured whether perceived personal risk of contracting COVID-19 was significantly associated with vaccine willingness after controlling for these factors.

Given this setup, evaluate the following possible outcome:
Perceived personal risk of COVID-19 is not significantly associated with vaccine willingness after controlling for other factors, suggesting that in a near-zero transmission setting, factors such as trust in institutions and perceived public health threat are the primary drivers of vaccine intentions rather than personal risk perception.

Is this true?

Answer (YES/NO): NO